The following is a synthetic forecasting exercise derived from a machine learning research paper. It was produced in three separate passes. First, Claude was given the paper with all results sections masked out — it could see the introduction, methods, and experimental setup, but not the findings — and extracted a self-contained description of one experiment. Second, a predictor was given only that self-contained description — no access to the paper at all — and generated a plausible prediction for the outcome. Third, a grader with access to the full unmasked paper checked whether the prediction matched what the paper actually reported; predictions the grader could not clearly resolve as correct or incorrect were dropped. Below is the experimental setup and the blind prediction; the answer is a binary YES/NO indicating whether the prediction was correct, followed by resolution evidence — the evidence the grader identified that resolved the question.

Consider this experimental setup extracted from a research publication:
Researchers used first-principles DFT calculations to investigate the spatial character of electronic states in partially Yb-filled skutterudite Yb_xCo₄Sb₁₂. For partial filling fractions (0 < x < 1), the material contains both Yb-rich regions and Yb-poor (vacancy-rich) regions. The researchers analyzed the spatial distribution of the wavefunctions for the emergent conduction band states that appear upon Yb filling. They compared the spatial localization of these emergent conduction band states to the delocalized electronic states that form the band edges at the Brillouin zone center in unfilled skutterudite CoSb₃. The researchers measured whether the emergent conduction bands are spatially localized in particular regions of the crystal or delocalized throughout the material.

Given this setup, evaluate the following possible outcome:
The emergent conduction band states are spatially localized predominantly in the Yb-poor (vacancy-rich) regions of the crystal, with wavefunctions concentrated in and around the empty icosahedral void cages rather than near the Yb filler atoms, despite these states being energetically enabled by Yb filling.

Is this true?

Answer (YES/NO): NO